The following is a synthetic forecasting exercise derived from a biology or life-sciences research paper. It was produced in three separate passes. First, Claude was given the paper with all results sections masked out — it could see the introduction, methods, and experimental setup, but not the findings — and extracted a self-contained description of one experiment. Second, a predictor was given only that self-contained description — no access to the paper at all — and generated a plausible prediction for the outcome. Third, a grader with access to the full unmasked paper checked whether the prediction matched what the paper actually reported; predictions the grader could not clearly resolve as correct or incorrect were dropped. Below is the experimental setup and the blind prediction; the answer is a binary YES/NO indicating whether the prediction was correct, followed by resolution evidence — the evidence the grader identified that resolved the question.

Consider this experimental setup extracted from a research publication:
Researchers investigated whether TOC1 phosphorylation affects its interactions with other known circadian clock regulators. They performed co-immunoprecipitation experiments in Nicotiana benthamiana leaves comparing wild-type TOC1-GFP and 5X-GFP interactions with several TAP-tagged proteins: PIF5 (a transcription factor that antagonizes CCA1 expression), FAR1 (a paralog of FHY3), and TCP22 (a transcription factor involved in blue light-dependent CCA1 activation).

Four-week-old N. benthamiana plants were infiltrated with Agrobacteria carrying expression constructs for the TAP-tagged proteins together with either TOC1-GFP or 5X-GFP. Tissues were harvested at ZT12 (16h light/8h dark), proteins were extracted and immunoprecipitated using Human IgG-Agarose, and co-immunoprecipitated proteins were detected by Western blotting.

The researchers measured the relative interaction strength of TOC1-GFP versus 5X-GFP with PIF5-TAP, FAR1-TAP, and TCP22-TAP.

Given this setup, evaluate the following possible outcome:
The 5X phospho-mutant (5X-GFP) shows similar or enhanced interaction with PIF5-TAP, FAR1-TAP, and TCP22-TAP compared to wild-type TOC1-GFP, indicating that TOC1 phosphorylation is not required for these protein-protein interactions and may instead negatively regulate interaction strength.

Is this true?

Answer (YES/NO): NO